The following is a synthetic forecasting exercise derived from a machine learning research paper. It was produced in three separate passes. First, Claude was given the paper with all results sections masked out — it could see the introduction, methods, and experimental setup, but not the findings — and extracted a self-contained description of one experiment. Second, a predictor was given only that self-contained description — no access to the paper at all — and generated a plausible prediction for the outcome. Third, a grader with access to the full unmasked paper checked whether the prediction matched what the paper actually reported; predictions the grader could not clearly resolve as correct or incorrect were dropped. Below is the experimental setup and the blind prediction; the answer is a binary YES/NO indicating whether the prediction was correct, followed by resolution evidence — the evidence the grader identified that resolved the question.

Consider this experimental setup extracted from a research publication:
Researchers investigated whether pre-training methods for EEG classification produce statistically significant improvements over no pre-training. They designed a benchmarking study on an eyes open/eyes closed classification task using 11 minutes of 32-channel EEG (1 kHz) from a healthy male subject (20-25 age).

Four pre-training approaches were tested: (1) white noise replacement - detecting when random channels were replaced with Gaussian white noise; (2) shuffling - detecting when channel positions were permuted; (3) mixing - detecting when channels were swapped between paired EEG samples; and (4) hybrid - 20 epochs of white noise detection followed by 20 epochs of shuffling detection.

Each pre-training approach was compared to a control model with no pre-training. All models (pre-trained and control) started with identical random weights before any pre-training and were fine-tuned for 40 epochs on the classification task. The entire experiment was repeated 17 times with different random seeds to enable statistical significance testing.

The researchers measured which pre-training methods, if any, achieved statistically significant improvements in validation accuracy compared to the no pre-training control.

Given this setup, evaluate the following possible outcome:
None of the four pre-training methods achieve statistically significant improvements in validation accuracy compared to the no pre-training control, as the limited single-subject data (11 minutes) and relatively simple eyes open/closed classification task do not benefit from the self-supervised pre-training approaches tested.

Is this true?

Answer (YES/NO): YES